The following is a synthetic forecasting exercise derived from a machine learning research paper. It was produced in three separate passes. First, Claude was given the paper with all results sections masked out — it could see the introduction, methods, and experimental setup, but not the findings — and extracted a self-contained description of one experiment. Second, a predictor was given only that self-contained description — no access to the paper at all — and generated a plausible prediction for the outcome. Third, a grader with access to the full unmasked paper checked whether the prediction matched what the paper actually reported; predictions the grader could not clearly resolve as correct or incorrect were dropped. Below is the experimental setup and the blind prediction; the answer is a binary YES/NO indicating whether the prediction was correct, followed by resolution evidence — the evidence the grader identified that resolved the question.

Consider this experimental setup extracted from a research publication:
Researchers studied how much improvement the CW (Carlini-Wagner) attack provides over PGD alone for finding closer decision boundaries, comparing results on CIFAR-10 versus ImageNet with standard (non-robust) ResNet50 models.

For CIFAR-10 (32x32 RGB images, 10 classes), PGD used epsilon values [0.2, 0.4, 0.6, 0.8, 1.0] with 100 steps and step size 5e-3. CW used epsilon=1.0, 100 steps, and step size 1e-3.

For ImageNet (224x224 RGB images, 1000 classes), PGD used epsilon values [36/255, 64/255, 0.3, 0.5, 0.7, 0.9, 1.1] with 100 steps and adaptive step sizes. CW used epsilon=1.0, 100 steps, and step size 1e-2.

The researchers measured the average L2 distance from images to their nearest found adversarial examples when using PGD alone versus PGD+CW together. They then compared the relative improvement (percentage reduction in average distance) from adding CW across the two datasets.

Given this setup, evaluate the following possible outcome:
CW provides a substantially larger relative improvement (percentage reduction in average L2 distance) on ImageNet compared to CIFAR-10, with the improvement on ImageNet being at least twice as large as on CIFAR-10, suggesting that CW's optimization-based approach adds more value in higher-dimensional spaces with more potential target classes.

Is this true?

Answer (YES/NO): NO